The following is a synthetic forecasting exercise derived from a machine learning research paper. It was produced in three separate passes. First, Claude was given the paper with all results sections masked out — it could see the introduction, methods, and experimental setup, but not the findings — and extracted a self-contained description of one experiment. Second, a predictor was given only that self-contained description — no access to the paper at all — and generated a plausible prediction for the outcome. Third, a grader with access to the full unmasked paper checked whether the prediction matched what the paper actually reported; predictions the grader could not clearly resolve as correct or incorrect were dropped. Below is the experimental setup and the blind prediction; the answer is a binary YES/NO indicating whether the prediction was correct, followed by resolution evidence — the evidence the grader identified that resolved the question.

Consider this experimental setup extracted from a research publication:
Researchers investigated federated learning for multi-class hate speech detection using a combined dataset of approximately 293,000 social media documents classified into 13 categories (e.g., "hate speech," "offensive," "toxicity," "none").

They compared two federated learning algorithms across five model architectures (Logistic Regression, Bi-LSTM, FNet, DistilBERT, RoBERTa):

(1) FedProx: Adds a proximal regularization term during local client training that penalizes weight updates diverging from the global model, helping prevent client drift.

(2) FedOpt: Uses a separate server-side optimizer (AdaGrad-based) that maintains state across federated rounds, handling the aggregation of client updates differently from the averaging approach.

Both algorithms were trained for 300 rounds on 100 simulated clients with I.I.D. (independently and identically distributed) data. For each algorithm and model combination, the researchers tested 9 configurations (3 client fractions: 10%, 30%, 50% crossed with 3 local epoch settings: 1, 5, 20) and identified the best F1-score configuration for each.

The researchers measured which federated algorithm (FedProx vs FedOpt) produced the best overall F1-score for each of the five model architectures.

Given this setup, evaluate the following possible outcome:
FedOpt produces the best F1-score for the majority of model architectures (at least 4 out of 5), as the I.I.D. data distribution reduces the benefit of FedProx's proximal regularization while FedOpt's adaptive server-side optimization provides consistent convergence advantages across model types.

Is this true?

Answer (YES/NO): NO